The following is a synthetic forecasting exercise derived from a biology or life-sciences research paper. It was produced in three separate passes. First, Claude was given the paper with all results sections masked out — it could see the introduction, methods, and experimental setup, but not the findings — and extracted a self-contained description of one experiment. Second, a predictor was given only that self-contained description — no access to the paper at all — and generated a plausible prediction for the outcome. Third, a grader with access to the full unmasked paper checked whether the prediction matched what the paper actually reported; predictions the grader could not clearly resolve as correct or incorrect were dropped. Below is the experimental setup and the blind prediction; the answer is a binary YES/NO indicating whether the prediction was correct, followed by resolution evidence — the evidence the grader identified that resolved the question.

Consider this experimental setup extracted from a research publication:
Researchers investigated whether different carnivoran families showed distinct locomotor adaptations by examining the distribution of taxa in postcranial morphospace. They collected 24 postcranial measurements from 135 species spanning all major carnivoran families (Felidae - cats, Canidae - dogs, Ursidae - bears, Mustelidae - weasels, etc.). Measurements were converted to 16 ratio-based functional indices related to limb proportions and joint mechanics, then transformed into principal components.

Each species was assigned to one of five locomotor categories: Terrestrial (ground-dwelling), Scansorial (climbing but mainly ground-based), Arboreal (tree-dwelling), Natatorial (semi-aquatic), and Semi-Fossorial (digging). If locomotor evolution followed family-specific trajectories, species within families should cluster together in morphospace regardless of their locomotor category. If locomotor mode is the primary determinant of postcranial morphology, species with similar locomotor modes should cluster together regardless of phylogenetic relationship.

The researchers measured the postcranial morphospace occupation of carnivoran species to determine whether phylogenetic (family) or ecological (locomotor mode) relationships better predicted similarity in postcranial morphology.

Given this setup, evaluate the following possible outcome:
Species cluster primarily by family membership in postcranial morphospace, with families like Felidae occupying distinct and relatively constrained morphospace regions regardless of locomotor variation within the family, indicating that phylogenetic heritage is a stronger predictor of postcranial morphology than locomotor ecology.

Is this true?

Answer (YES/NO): NO